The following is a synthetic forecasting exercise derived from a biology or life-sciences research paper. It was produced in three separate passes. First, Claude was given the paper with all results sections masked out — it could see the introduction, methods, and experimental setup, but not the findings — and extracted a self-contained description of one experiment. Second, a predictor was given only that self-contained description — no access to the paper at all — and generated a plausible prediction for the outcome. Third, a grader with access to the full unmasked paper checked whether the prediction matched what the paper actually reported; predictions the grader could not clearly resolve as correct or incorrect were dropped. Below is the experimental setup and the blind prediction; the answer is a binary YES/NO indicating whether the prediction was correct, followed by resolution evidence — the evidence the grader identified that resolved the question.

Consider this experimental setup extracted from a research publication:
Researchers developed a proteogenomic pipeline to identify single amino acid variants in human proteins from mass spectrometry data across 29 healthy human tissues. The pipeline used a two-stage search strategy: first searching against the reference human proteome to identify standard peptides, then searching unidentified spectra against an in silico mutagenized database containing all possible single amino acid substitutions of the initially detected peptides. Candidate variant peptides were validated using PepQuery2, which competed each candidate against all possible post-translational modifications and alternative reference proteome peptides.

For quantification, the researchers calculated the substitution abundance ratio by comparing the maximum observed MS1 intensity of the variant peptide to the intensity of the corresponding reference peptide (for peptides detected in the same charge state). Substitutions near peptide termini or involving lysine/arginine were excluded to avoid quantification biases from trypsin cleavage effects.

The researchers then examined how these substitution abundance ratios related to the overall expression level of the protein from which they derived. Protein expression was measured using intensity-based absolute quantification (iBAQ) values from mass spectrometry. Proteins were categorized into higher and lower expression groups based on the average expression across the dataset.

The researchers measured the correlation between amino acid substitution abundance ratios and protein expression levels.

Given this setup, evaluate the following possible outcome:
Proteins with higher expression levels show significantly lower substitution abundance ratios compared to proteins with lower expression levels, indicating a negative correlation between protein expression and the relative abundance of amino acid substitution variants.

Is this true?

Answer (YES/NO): YES